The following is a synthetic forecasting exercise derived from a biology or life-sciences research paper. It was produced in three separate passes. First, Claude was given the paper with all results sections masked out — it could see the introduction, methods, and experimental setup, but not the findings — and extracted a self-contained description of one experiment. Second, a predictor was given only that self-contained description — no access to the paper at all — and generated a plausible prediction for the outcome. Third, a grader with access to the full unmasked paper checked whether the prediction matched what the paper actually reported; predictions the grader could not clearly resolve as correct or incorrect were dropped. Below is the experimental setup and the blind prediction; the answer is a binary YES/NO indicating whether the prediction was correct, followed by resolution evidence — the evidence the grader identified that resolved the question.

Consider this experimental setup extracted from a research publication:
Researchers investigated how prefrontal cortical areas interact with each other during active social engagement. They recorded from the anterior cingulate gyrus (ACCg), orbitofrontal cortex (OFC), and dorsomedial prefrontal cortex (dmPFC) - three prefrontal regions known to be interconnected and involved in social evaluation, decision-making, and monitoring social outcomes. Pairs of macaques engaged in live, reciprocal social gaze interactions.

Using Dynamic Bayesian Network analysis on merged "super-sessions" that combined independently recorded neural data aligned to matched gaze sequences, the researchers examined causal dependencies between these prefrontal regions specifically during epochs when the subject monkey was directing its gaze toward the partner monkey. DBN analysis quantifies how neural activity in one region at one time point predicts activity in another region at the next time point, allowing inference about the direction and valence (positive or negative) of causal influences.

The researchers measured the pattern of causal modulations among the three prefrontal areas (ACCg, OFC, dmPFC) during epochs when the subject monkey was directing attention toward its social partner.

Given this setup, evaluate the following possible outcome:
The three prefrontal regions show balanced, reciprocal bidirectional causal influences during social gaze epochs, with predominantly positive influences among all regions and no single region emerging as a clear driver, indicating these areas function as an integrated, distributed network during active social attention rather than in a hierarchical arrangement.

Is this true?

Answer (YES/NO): NO